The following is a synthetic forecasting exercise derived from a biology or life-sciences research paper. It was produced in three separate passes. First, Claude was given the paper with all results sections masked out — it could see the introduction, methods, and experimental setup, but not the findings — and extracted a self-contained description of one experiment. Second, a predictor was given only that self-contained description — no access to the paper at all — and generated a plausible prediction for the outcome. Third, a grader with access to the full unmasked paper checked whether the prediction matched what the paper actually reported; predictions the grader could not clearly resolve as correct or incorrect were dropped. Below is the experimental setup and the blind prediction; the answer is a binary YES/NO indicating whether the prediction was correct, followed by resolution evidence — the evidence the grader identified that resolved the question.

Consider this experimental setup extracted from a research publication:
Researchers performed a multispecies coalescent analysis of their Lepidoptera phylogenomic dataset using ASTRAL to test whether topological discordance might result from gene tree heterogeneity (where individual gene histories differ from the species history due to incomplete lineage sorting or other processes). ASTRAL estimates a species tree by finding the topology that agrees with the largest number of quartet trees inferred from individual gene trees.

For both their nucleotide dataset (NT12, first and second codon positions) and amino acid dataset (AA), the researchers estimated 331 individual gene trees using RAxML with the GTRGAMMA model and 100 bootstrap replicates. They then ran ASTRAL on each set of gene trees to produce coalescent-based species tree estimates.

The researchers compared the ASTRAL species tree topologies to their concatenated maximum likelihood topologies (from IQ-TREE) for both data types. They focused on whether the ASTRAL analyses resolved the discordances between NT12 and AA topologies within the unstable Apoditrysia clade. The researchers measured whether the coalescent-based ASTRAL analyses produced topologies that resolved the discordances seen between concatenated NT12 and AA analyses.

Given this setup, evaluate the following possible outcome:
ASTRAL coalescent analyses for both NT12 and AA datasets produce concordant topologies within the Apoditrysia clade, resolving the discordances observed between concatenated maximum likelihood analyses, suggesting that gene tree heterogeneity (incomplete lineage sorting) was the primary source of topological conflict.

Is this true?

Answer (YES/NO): NO